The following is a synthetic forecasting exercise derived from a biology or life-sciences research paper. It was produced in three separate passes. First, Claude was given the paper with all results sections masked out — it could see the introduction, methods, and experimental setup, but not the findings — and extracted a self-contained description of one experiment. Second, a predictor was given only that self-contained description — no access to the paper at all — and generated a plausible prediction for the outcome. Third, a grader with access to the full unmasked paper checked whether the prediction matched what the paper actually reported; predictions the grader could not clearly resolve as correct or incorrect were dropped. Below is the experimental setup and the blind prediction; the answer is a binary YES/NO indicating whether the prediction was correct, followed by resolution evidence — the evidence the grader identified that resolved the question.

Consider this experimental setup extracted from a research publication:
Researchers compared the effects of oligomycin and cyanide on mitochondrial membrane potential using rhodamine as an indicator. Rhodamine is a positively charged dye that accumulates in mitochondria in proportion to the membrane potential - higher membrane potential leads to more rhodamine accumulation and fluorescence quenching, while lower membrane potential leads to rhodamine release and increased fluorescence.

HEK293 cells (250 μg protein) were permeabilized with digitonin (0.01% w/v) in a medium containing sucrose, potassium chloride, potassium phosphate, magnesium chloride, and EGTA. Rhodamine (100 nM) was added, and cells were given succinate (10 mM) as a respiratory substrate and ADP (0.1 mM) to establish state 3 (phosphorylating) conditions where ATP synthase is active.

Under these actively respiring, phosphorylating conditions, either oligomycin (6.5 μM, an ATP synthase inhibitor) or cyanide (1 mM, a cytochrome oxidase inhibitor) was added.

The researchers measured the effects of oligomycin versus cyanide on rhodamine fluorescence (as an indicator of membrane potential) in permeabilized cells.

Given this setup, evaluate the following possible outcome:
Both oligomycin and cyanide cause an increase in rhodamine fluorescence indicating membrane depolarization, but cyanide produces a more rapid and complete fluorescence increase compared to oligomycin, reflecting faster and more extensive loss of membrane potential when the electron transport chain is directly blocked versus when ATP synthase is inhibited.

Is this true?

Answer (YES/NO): NO